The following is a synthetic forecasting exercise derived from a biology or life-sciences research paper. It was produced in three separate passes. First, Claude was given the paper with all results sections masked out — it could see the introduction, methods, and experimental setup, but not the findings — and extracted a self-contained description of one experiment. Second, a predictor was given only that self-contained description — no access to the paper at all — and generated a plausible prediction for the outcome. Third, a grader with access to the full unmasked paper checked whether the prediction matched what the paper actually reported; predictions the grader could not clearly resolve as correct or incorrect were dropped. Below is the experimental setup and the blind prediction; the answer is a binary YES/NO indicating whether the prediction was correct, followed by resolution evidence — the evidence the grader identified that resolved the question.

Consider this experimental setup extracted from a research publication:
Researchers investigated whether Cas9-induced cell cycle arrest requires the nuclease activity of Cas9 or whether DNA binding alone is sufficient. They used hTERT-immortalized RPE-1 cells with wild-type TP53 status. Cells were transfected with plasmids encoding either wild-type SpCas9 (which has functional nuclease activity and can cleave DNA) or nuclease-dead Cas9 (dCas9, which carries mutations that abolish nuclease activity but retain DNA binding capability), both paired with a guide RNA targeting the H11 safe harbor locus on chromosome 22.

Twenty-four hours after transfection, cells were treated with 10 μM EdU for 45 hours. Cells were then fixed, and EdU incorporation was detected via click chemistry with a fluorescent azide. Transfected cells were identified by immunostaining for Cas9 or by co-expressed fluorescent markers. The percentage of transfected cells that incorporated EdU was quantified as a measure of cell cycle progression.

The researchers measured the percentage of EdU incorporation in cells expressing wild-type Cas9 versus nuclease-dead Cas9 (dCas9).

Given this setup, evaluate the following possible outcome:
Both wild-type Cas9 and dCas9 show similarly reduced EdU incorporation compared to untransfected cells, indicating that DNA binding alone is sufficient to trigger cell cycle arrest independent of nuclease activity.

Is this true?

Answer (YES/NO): NO